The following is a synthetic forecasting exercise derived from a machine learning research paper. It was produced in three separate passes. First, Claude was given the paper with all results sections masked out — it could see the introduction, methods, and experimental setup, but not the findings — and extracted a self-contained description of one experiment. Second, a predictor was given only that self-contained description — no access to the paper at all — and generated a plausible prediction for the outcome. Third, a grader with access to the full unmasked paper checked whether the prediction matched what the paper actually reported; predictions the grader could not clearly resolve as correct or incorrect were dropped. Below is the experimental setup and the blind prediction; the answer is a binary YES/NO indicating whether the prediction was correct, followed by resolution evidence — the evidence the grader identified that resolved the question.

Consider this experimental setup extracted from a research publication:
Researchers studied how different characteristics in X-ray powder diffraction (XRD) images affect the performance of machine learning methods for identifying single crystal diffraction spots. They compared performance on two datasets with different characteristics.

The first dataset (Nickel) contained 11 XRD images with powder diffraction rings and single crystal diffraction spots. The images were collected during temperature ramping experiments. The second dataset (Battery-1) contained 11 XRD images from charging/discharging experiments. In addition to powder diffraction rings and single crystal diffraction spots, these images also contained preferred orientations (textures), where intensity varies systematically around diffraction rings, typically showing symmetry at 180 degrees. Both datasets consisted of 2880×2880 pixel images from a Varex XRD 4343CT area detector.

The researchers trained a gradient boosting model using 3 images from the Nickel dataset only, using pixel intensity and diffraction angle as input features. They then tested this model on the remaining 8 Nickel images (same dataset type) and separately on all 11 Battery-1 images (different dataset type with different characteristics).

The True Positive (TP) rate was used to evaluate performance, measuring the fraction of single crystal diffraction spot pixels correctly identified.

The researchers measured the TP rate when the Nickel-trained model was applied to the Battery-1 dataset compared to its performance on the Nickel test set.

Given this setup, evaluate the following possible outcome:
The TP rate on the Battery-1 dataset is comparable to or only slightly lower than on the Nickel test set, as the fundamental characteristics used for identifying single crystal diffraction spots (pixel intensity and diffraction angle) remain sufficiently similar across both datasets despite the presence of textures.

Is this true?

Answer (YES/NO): NO